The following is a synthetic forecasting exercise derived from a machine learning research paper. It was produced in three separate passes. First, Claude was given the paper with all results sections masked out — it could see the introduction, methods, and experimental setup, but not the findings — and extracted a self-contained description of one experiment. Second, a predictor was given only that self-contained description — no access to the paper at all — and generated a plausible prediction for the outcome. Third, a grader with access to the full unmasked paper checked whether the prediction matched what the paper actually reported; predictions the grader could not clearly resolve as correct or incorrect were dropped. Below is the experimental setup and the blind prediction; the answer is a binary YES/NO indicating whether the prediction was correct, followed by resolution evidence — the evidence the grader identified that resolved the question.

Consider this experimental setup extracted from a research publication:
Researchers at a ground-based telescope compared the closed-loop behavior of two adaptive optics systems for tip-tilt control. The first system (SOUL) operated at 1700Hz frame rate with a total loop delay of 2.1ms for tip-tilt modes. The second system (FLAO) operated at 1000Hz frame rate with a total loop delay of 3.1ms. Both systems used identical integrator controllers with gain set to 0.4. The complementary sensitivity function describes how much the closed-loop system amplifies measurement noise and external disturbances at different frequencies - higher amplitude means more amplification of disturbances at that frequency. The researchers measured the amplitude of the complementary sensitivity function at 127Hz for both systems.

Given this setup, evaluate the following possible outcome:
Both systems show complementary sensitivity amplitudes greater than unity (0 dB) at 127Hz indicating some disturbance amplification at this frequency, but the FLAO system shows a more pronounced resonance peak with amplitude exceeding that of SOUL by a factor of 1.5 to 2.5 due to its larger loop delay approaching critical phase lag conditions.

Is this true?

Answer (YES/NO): NO